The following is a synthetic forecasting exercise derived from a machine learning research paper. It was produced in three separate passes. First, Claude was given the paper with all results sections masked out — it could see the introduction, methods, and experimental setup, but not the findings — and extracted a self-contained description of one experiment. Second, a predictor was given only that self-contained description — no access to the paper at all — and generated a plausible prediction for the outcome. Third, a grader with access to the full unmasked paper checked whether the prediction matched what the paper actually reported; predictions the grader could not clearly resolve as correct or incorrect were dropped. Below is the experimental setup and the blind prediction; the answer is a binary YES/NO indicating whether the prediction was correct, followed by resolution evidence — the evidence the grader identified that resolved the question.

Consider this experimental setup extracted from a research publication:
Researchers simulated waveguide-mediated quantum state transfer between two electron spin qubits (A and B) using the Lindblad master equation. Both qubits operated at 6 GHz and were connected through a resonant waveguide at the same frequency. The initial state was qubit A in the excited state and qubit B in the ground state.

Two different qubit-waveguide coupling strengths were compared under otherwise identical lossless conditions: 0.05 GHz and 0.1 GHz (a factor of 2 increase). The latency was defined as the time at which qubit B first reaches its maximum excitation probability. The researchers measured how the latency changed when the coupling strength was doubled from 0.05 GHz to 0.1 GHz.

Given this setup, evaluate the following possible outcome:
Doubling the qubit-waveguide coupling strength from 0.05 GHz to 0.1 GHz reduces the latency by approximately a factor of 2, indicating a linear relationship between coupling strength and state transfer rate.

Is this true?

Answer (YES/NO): YES